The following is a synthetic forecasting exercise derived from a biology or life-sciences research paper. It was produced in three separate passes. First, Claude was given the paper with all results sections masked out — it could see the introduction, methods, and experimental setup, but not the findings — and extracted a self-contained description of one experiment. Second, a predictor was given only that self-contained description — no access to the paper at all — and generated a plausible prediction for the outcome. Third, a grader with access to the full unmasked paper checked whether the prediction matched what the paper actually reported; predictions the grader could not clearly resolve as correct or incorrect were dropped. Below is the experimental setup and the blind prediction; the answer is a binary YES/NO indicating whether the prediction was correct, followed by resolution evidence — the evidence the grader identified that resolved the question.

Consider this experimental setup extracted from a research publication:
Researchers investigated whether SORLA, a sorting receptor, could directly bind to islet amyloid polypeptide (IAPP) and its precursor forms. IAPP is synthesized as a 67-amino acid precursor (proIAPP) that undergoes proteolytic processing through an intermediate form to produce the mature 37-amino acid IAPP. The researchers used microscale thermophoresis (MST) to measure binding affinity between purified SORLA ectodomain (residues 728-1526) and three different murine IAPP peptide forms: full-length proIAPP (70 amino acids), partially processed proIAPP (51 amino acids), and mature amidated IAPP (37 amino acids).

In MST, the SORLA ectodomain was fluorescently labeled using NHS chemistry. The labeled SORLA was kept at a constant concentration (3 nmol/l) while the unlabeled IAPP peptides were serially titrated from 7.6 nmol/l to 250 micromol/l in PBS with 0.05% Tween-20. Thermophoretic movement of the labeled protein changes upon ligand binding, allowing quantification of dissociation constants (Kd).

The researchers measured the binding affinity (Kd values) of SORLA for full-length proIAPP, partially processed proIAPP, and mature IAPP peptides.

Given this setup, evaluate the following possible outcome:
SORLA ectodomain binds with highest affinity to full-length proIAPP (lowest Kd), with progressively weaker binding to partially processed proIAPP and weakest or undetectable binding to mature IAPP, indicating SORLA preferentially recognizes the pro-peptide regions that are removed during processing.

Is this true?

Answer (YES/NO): YES